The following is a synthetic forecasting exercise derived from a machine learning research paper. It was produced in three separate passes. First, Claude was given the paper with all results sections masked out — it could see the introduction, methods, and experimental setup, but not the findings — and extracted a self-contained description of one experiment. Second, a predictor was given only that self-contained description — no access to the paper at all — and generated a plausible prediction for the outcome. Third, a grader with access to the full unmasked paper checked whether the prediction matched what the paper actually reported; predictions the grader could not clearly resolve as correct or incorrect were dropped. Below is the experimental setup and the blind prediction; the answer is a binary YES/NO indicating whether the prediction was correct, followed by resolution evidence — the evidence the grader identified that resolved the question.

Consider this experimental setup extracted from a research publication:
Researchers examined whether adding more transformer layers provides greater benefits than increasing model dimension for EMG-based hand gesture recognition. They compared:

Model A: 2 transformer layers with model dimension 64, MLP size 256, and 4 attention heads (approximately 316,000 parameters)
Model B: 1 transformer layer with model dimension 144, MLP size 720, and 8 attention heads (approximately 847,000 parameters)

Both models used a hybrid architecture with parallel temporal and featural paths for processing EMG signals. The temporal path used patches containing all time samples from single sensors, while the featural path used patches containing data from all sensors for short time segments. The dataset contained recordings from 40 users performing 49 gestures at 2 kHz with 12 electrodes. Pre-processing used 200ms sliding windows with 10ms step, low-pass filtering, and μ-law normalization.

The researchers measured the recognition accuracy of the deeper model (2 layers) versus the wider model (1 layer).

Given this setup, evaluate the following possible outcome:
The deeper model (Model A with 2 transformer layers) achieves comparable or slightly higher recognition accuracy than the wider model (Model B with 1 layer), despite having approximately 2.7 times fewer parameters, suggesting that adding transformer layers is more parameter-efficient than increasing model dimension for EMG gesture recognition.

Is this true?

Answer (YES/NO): NO